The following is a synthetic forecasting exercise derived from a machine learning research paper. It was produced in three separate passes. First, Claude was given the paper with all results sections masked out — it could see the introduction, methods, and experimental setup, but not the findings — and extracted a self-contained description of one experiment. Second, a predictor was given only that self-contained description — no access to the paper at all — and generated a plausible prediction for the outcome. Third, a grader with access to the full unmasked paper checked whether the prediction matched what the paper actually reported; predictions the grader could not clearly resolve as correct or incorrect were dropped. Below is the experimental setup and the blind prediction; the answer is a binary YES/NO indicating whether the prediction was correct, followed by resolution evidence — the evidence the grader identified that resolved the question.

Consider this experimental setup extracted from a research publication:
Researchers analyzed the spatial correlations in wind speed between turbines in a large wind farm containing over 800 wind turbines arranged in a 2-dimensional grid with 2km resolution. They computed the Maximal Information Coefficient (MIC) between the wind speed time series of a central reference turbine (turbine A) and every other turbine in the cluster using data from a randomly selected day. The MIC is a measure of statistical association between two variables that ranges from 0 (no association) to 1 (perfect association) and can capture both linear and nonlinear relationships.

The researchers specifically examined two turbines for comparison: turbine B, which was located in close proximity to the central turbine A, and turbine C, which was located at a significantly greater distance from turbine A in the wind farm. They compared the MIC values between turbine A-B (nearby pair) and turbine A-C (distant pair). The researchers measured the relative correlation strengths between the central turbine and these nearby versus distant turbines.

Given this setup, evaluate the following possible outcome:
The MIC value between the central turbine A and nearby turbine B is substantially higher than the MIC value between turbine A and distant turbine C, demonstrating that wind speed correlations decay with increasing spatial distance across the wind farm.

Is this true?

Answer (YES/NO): NO